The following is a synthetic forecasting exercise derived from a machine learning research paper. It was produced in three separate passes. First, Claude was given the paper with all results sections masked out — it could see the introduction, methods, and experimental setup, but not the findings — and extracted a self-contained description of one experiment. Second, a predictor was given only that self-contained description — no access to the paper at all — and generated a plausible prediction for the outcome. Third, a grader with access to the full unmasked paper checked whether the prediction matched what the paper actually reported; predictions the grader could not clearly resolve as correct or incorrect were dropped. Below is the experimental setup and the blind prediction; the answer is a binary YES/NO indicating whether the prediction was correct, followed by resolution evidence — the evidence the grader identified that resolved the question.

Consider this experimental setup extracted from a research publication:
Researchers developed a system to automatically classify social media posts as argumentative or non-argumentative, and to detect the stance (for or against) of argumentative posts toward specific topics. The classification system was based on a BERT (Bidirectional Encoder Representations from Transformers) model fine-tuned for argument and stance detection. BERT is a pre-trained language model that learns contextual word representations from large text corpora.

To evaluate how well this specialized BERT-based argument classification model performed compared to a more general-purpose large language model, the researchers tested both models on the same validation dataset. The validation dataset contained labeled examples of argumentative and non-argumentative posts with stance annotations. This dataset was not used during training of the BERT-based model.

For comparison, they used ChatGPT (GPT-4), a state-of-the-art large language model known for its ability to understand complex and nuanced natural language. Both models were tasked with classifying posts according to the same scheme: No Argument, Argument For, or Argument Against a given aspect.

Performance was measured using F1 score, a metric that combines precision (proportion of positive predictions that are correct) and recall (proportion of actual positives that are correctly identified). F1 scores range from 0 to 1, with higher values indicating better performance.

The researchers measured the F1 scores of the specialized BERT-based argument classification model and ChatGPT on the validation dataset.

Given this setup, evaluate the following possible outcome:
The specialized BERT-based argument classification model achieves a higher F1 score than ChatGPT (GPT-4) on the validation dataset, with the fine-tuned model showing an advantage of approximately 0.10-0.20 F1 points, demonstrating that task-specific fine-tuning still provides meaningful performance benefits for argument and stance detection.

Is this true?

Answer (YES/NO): NO